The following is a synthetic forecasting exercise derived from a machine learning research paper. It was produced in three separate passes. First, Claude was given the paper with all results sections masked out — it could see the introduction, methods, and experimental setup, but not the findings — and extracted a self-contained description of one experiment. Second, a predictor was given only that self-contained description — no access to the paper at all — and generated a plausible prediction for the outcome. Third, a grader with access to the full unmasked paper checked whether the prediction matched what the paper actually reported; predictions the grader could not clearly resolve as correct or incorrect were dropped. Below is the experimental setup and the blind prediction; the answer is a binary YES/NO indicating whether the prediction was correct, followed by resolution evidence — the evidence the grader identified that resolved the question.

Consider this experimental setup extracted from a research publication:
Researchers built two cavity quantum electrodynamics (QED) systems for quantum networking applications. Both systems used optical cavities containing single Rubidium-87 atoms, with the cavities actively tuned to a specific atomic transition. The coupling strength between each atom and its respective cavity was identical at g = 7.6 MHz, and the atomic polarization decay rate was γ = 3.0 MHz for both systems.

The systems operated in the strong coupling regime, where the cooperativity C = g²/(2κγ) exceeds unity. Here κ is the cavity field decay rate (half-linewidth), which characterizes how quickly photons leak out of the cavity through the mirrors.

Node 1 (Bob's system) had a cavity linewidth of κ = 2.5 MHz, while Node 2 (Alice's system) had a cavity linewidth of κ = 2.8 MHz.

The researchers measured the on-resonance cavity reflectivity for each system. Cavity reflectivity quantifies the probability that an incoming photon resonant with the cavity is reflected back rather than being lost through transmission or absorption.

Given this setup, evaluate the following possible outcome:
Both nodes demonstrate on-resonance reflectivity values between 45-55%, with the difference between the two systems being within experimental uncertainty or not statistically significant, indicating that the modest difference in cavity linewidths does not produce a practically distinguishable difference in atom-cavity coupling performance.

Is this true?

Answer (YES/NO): NO